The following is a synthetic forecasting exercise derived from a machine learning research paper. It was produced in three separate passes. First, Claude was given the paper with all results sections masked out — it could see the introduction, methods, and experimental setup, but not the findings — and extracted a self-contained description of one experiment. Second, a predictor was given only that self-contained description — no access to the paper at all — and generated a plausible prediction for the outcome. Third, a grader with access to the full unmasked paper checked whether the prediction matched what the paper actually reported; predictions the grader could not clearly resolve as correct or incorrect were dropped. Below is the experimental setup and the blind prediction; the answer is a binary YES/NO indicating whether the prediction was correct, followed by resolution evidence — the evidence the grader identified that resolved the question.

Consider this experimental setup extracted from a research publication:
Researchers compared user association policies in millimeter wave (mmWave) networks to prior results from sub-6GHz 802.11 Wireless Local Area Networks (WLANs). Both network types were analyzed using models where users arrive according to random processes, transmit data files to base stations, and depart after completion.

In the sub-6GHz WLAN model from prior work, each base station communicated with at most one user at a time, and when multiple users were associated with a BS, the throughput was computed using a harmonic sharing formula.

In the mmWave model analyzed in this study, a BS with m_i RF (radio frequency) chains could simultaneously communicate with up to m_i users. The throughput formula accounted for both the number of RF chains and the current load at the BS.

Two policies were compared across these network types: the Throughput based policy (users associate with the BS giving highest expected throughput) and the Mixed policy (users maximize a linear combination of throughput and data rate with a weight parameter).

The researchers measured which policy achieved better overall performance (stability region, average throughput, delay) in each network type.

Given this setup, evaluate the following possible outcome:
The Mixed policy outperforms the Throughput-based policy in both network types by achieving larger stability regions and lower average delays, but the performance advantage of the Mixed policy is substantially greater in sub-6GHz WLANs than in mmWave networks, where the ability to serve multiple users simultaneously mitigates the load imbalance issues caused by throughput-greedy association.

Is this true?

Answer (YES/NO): NO